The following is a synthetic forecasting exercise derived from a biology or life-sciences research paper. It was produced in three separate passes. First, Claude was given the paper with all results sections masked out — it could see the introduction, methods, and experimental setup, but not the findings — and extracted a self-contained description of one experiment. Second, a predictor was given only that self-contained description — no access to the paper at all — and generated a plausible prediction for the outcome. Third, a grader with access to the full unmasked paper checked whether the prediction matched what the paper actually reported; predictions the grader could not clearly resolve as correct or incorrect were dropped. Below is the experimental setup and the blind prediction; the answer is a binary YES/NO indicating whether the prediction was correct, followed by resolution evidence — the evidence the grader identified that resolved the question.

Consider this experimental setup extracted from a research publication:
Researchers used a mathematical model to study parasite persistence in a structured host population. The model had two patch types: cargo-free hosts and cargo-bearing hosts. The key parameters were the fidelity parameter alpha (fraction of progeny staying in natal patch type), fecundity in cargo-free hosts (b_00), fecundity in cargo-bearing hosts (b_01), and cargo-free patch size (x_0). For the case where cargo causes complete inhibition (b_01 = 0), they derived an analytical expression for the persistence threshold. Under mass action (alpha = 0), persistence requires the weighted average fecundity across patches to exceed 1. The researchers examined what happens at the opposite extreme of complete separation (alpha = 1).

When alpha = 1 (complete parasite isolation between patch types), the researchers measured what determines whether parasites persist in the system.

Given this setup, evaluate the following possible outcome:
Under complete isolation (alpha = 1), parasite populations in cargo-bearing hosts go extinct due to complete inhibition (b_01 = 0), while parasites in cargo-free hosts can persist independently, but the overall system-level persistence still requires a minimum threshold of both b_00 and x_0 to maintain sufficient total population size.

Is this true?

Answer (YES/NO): NO